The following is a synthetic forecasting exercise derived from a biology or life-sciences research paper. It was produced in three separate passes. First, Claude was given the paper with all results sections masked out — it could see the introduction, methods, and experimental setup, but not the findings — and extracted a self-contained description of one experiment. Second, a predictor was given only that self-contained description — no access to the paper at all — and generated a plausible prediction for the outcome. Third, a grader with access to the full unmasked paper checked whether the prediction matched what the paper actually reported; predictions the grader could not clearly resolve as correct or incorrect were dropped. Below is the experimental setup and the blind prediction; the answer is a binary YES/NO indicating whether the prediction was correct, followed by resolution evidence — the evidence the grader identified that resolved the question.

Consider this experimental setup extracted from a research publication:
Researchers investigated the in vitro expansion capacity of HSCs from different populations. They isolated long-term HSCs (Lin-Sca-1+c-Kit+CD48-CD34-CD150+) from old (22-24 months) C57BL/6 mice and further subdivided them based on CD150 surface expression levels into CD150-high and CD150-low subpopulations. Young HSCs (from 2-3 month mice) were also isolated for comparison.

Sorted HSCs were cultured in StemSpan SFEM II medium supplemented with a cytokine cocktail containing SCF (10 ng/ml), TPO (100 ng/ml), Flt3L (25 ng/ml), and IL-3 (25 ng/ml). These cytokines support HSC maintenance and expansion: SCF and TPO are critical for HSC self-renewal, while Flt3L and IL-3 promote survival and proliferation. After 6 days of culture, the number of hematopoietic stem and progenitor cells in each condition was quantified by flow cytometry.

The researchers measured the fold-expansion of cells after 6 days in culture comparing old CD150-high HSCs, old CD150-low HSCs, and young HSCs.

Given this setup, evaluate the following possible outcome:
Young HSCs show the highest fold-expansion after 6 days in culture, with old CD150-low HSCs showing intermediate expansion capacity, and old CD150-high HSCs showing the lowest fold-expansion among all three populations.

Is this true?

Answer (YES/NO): NO